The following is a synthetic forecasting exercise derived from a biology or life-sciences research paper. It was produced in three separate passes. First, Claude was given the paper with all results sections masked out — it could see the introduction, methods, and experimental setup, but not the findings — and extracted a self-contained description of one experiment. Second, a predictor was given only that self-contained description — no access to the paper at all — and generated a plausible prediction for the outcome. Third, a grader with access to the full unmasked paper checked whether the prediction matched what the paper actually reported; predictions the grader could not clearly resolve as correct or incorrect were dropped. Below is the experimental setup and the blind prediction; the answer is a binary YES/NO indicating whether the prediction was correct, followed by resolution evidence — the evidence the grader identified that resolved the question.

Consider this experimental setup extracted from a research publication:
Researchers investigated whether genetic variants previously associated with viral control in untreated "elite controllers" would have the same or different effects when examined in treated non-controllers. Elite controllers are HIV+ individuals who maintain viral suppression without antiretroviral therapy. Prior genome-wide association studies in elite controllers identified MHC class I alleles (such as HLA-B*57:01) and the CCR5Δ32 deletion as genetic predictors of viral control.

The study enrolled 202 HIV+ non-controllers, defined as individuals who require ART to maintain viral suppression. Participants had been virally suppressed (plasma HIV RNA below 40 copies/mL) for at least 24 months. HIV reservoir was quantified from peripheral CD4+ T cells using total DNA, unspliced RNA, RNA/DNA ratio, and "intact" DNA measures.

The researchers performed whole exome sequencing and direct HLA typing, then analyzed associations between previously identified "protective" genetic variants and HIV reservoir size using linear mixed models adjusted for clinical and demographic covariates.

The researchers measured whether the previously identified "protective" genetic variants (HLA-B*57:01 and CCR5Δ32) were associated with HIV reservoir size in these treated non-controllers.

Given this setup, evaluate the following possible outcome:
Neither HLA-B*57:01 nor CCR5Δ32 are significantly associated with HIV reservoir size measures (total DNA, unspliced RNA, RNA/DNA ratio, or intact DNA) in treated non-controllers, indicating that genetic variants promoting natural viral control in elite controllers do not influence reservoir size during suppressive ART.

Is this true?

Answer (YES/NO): NO